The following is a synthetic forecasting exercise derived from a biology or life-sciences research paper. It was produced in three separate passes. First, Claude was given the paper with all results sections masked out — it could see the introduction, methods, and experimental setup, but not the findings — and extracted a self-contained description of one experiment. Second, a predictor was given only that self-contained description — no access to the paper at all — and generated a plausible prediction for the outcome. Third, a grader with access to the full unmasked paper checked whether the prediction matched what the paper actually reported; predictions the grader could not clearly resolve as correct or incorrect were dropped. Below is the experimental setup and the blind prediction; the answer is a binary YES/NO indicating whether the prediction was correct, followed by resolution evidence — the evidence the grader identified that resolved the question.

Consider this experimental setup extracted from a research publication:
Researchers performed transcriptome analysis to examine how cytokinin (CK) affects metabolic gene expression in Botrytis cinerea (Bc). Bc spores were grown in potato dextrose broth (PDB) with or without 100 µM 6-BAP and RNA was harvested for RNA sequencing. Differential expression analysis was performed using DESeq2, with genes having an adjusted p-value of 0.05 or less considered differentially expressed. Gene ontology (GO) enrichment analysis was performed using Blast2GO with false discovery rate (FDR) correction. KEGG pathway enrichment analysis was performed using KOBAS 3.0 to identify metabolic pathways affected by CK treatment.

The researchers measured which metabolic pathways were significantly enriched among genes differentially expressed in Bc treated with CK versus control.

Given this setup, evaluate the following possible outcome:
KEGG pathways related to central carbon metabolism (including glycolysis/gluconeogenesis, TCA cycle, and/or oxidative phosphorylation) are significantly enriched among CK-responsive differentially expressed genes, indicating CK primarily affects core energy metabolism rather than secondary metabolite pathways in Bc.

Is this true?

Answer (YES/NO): YES